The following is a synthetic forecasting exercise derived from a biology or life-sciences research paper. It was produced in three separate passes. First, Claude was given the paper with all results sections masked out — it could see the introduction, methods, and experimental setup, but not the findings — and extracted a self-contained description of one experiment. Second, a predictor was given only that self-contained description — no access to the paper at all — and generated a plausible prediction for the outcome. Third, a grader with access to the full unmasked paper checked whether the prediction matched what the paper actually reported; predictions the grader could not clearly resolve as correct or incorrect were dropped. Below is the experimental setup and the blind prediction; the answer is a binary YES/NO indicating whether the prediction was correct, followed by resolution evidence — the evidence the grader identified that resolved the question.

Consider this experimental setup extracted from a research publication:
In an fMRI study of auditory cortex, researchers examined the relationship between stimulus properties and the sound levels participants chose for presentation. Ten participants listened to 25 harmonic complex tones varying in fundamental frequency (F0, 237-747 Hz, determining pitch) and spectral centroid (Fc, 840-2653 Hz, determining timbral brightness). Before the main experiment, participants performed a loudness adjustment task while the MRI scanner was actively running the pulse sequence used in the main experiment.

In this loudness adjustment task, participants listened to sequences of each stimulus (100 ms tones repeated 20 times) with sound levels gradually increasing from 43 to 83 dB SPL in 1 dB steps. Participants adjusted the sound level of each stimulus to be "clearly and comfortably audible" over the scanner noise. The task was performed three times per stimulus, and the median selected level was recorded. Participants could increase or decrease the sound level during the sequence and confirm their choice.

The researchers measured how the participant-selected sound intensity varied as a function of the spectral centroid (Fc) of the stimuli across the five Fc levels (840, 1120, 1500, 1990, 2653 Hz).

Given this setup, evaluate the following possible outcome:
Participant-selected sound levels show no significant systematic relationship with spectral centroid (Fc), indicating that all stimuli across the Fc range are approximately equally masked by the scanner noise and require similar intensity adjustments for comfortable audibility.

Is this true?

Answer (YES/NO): NO